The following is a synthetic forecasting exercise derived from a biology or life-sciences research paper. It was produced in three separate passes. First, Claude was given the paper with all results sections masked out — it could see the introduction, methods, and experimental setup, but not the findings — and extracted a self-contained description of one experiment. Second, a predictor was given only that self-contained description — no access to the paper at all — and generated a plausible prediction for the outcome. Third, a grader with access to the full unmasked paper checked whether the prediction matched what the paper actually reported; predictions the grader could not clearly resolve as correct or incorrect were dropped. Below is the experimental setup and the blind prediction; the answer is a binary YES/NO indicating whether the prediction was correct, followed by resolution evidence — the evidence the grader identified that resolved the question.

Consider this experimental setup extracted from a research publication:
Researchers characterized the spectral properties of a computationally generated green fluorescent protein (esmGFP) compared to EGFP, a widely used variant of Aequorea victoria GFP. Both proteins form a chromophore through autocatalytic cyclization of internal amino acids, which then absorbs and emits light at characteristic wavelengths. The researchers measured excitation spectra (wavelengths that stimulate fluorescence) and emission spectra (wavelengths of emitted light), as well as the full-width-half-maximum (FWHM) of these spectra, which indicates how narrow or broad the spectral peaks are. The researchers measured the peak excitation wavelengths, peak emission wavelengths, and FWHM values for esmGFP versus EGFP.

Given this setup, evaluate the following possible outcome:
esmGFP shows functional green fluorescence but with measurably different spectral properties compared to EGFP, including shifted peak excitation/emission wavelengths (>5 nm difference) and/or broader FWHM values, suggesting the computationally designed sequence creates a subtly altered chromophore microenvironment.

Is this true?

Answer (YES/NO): NO